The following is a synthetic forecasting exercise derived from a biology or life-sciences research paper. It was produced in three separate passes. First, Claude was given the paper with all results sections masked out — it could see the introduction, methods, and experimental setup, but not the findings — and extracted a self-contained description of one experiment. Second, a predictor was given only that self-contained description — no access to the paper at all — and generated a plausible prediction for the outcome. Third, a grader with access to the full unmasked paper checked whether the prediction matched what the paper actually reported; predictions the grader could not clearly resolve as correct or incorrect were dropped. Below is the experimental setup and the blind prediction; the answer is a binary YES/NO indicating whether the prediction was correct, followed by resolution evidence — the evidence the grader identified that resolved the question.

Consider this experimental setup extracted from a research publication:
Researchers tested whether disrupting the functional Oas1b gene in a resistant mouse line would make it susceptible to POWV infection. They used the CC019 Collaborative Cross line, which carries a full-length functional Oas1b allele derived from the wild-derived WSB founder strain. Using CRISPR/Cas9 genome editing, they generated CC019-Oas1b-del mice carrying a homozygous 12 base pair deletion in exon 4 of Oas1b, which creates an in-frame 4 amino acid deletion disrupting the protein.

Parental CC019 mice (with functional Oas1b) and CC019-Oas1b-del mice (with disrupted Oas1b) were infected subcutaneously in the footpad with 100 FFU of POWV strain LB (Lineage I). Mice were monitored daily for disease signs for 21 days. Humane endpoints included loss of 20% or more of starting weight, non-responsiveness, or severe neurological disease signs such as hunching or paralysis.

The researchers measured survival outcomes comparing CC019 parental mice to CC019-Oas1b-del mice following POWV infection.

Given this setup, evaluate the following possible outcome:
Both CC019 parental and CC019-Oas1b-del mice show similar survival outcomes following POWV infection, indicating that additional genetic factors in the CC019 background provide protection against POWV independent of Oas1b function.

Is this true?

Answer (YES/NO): NO